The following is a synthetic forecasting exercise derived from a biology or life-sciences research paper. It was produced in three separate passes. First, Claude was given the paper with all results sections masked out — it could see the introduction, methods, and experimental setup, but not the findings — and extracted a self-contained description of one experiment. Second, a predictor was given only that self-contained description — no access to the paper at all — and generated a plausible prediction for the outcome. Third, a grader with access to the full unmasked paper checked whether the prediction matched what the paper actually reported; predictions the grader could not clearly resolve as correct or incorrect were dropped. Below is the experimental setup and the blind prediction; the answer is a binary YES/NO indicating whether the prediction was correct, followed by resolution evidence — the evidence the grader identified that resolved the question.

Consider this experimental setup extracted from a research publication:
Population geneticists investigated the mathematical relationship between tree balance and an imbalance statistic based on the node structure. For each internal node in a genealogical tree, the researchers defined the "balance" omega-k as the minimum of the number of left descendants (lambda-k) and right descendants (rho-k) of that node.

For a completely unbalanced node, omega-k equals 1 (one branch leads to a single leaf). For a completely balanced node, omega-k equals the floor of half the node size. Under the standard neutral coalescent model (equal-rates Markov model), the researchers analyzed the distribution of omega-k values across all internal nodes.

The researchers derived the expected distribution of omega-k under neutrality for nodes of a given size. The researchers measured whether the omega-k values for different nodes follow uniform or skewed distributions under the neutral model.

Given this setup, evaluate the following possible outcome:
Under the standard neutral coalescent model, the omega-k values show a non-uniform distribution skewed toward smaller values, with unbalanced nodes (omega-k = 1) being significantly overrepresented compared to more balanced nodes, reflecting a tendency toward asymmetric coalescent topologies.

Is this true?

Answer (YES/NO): NO